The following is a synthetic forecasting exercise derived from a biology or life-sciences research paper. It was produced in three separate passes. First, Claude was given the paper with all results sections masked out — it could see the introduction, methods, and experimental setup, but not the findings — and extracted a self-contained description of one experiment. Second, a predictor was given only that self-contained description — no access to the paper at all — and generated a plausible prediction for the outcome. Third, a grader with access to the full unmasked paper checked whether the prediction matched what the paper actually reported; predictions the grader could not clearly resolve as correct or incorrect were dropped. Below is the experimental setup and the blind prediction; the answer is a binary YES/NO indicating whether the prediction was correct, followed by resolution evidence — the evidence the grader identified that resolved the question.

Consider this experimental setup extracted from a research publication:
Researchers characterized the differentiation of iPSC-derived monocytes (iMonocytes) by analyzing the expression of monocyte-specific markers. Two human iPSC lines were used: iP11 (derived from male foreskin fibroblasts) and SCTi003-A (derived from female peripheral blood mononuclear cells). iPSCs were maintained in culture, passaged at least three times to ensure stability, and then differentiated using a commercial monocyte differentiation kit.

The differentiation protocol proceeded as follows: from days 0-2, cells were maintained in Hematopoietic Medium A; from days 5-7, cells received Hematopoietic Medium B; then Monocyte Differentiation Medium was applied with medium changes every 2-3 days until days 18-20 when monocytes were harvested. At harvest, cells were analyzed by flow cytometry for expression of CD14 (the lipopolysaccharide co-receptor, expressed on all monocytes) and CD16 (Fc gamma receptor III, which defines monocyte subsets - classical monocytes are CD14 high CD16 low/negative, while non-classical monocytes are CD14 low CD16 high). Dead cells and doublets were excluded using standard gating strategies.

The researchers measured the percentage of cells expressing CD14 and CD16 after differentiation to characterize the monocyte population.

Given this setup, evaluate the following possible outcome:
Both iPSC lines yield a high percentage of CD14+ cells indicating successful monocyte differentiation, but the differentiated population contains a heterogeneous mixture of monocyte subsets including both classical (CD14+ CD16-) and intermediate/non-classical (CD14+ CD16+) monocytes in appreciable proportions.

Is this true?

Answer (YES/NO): NO